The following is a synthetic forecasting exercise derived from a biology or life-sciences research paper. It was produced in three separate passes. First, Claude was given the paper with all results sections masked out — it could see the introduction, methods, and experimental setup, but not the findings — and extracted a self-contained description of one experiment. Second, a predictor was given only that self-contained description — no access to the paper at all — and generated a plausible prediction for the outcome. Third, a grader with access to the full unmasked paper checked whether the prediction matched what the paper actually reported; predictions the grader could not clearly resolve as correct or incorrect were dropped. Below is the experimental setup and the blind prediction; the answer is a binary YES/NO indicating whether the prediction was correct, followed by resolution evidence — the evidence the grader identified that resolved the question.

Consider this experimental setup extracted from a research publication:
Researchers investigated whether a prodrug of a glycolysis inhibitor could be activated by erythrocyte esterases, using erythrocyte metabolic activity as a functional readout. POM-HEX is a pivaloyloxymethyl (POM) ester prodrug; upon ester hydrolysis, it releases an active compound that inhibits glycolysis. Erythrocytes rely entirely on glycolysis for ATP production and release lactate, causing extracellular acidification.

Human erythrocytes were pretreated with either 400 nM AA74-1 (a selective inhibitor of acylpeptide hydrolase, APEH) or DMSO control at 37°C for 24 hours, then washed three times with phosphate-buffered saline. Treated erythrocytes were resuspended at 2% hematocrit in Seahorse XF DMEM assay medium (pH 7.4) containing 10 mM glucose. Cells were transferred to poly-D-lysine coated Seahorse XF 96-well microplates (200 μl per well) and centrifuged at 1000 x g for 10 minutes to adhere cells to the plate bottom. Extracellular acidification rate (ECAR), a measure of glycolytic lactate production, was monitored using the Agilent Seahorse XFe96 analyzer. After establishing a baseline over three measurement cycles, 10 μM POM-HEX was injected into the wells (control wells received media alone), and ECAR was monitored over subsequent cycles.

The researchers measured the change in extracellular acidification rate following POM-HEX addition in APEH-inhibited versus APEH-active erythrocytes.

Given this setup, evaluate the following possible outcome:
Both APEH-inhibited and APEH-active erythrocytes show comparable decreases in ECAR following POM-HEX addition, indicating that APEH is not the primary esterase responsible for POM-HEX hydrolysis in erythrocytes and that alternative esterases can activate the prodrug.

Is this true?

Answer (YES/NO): NO